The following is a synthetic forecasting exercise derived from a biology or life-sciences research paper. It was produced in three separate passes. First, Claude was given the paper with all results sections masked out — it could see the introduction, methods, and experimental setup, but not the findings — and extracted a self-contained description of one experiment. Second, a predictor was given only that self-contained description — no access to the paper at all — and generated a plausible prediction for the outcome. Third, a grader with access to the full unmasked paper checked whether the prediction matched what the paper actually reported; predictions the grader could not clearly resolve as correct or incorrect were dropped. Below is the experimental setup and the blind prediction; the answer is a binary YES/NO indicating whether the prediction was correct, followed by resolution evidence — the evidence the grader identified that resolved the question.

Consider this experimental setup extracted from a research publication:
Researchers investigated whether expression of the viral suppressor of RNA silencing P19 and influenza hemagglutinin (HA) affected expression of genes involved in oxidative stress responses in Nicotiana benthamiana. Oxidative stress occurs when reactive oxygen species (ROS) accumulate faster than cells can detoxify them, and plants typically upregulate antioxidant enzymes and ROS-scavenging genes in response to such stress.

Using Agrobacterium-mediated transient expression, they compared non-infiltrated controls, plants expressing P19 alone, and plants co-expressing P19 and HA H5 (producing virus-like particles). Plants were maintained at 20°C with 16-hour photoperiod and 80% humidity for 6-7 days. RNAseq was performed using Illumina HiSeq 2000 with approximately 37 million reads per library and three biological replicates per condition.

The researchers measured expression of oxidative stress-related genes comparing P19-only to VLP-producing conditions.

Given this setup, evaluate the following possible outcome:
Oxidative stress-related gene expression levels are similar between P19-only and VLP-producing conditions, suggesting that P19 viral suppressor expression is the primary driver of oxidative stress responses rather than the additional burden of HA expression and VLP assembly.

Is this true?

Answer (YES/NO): NO